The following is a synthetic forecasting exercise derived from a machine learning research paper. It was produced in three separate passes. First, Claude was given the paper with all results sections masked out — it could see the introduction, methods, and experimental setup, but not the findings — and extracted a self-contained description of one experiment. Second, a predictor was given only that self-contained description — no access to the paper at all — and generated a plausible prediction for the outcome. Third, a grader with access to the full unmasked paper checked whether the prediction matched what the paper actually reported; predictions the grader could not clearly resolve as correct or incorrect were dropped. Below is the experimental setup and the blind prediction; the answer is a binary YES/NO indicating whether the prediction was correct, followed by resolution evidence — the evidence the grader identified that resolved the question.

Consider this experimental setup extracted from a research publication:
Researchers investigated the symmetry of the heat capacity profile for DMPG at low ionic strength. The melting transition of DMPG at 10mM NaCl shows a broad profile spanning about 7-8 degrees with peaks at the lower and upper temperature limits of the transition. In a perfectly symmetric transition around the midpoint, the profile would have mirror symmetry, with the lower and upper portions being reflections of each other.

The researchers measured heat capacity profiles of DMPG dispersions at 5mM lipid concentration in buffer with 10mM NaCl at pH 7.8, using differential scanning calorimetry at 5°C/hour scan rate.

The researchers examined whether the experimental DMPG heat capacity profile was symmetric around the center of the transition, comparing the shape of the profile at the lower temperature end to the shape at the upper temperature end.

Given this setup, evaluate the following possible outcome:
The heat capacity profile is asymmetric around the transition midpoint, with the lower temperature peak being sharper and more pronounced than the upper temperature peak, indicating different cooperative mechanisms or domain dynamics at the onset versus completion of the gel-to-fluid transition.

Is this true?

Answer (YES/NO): YES